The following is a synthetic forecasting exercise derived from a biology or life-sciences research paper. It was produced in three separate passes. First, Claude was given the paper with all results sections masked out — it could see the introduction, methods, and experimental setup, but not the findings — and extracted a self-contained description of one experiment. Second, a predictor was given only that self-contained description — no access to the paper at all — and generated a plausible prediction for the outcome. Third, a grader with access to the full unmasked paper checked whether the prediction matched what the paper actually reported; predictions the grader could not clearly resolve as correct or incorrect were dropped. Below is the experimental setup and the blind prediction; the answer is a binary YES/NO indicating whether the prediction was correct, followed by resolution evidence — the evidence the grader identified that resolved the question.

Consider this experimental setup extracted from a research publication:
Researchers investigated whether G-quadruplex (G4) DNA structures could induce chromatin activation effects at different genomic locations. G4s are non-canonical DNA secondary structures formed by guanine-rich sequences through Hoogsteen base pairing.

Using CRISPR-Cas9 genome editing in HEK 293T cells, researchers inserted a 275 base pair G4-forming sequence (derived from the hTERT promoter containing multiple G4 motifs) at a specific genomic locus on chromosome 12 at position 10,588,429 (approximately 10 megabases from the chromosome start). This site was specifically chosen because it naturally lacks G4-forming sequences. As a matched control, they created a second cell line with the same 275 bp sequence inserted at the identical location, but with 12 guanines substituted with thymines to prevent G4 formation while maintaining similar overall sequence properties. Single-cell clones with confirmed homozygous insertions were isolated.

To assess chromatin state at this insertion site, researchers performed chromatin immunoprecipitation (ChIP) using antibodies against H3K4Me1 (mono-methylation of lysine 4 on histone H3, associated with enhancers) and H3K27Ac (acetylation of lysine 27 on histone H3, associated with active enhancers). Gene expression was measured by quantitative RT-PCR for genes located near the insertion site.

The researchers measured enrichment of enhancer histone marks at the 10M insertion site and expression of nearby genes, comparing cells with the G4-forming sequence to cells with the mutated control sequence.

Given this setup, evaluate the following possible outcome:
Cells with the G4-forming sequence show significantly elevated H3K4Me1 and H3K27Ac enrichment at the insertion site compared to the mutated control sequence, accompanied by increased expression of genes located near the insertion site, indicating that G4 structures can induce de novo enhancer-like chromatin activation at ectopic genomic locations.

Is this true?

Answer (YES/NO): YES